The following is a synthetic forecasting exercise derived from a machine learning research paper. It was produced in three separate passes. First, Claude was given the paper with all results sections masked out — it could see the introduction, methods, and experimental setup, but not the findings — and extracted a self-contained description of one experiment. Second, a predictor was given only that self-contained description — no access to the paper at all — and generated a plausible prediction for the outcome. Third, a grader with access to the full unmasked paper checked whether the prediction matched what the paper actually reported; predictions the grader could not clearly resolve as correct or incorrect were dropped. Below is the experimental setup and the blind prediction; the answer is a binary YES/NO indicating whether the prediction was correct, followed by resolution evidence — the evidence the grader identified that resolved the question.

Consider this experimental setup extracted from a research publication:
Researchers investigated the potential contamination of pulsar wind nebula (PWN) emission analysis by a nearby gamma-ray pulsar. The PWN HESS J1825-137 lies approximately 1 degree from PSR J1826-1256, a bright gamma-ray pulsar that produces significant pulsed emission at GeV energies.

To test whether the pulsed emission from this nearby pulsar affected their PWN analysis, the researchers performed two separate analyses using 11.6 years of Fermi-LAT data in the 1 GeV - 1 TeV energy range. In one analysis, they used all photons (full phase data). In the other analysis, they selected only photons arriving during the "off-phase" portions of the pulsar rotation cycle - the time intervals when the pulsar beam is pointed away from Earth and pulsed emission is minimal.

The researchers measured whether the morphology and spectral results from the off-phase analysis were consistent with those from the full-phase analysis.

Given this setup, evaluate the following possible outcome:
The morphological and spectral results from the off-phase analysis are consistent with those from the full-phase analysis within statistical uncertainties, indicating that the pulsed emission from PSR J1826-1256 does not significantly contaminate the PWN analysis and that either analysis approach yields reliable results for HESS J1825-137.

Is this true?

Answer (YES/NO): YES